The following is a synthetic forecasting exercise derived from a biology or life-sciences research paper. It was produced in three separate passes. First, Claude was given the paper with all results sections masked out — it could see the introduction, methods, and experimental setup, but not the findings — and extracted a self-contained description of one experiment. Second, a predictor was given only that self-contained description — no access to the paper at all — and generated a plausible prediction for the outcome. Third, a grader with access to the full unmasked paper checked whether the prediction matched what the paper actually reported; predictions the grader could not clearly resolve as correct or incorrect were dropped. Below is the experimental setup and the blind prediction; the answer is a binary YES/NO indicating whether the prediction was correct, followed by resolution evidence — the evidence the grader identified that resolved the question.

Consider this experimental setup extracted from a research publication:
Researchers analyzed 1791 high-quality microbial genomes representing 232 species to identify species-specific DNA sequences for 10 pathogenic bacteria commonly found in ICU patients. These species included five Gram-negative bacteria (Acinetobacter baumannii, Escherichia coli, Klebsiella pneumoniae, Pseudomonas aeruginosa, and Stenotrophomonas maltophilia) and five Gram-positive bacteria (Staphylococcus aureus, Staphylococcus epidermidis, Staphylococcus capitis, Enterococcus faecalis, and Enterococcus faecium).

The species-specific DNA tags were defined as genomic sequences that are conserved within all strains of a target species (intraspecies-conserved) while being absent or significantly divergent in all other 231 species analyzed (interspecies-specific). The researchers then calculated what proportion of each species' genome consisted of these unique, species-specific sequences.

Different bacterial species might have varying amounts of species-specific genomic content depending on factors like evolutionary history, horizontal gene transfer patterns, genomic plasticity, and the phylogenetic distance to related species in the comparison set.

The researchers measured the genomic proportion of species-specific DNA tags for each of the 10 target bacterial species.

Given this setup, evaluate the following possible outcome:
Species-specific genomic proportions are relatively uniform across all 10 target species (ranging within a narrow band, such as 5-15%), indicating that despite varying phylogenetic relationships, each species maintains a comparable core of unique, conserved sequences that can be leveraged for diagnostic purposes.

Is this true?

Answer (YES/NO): NO